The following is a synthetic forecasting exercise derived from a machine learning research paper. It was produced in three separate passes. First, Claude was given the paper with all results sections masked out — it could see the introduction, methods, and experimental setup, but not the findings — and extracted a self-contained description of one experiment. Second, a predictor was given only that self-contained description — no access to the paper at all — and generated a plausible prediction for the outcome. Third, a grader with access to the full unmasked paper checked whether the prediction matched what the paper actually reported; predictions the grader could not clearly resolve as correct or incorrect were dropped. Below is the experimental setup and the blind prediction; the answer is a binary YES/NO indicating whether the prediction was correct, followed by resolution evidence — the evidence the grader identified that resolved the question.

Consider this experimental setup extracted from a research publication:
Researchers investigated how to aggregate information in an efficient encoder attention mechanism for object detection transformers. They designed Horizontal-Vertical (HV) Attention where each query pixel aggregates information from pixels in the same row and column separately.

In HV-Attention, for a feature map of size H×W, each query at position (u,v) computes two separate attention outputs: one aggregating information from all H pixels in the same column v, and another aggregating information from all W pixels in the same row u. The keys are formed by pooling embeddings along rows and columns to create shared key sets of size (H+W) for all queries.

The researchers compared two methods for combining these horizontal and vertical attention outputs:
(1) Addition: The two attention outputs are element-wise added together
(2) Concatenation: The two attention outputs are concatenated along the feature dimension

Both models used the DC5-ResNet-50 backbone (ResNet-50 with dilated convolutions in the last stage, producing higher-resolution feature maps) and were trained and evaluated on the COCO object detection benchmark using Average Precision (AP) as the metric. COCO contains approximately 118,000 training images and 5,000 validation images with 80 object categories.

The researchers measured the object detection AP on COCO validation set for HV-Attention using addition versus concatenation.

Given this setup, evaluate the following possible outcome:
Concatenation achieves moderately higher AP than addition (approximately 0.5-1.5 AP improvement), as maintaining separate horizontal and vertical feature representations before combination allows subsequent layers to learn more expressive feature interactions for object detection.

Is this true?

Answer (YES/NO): YES